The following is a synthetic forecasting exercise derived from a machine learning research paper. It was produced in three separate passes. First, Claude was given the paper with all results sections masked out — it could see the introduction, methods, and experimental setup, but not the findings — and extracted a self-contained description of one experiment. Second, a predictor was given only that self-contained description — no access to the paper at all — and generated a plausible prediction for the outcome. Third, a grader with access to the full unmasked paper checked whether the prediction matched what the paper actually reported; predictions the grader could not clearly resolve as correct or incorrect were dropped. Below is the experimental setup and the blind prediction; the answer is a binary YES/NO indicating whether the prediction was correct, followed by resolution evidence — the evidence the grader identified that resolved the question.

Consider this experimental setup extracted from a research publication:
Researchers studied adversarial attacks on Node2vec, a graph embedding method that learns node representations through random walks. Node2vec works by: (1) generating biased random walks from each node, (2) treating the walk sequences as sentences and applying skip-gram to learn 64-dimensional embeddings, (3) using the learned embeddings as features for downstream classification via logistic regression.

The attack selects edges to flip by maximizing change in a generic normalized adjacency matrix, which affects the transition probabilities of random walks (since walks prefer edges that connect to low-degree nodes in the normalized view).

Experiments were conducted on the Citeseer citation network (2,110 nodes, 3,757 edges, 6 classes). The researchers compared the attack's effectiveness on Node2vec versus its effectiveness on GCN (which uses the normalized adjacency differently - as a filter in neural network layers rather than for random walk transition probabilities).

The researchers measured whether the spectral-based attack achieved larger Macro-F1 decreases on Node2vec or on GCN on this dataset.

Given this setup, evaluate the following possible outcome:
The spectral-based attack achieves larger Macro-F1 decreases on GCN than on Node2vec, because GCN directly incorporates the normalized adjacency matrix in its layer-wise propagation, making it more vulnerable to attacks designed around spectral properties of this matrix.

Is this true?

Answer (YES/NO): NO